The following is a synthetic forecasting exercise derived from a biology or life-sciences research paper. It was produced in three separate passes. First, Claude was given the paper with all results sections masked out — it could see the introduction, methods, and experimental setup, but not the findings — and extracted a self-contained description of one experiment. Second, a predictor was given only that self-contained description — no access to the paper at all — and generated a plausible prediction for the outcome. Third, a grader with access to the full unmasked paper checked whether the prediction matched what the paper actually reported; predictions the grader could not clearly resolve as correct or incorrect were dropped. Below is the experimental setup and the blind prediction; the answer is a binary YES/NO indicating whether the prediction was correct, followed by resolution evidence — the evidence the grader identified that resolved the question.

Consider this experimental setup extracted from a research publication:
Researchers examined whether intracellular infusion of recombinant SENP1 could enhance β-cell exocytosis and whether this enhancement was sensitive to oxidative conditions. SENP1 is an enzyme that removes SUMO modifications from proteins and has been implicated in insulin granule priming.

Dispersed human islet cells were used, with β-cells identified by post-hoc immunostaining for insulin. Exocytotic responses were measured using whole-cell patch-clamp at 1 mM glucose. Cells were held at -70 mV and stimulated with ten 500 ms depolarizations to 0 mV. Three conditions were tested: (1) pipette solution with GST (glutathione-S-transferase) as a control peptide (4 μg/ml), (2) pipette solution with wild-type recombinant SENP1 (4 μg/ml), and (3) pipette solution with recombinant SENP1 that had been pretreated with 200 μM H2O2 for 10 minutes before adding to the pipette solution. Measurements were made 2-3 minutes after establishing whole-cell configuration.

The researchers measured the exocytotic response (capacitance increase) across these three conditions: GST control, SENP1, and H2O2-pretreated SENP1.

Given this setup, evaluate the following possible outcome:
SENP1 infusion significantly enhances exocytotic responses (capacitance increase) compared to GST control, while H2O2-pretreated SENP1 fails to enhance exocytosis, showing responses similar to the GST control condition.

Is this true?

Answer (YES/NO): YES